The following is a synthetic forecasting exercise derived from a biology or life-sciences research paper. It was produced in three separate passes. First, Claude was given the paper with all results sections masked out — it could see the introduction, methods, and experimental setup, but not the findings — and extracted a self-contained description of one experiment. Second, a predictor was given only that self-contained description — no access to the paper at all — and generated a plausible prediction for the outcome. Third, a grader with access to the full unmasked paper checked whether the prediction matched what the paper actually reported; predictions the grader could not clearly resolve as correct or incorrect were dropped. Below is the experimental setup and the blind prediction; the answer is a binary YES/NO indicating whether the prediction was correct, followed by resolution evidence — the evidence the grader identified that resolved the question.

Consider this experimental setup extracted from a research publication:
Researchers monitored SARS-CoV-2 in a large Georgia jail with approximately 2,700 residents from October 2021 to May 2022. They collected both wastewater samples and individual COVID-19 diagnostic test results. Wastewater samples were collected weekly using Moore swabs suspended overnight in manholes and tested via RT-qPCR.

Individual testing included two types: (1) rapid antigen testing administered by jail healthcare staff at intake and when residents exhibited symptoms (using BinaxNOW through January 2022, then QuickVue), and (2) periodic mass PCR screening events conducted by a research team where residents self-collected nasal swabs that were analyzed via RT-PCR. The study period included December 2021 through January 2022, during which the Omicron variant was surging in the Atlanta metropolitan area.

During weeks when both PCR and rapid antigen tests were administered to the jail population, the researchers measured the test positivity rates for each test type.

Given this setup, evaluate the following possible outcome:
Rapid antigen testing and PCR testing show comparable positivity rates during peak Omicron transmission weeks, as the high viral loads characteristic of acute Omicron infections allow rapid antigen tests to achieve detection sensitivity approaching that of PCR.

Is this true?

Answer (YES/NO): NO